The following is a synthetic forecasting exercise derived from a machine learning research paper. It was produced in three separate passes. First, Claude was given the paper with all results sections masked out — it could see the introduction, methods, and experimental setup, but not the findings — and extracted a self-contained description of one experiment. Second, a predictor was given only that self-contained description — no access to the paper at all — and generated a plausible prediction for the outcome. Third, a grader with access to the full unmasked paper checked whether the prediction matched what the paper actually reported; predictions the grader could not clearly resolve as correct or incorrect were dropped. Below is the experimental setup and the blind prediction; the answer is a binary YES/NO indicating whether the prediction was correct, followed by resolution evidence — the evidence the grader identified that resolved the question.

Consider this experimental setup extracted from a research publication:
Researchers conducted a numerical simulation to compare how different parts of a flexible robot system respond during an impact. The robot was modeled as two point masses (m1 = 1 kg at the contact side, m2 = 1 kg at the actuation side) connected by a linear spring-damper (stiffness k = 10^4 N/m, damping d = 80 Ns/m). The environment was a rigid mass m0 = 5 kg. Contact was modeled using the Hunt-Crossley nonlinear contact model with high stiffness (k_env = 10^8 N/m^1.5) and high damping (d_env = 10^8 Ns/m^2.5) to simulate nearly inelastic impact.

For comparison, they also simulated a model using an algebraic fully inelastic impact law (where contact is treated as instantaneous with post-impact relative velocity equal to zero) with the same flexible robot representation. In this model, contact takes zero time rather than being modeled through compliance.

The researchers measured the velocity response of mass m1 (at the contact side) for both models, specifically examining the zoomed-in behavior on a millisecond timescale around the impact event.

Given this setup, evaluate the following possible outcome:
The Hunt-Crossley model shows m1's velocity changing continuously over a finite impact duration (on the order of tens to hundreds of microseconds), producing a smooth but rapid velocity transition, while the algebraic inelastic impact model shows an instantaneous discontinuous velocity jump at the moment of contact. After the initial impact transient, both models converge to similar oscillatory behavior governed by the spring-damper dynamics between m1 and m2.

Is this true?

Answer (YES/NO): NO